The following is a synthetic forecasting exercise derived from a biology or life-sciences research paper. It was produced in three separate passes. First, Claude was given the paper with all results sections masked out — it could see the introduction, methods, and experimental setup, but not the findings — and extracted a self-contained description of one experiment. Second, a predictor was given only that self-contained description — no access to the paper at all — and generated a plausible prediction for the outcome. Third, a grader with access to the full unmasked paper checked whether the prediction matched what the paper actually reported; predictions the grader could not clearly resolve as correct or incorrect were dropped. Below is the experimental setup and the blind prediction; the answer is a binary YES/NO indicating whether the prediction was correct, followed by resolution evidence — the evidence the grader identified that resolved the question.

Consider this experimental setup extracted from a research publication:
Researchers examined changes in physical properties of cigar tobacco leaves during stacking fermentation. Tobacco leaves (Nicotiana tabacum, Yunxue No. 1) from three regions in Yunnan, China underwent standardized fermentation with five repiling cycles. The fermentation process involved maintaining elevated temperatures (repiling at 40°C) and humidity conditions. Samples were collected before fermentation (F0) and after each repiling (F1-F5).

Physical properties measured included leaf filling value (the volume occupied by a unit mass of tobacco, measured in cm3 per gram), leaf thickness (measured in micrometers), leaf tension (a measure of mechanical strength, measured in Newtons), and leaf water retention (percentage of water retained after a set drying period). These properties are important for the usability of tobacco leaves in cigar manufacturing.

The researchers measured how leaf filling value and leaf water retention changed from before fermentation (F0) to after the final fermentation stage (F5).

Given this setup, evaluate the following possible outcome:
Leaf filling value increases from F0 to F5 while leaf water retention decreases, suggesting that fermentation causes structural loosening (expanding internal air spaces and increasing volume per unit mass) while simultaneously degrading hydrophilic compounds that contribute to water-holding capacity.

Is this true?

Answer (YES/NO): NO